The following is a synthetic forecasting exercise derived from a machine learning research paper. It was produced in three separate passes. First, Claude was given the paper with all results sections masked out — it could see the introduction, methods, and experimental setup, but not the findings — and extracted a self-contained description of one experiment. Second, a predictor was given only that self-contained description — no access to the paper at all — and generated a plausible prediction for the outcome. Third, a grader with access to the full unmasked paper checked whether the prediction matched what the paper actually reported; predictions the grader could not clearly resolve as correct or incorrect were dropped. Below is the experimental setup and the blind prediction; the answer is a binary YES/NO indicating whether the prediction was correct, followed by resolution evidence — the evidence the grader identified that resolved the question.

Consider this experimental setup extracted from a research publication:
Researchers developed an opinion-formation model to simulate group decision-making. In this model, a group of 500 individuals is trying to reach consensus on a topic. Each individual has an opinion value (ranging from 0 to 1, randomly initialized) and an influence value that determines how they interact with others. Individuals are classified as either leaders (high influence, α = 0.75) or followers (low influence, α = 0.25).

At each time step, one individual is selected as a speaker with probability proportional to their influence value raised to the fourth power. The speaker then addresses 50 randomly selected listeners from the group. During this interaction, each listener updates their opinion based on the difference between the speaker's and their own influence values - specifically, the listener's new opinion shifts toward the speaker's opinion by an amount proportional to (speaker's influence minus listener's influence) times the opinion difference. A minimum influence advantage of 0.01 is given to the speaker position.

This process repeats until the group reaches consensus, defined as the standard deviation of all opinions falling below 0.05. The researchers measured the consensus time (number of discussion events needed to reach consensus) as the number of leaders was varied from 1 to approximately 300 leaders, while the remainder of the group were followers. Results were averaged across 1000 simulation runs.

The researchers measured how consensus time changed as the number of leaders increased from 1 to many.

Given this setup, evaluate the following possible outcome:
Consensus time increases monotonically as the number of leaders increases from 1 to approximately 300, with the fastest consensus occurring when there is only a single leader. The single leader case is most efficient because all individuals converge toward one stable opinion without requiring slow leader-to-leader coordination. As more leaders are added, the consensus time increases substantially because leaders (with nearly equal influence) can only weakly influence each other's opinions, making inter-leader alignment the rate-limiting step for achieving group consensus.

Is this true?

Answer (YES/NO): YES